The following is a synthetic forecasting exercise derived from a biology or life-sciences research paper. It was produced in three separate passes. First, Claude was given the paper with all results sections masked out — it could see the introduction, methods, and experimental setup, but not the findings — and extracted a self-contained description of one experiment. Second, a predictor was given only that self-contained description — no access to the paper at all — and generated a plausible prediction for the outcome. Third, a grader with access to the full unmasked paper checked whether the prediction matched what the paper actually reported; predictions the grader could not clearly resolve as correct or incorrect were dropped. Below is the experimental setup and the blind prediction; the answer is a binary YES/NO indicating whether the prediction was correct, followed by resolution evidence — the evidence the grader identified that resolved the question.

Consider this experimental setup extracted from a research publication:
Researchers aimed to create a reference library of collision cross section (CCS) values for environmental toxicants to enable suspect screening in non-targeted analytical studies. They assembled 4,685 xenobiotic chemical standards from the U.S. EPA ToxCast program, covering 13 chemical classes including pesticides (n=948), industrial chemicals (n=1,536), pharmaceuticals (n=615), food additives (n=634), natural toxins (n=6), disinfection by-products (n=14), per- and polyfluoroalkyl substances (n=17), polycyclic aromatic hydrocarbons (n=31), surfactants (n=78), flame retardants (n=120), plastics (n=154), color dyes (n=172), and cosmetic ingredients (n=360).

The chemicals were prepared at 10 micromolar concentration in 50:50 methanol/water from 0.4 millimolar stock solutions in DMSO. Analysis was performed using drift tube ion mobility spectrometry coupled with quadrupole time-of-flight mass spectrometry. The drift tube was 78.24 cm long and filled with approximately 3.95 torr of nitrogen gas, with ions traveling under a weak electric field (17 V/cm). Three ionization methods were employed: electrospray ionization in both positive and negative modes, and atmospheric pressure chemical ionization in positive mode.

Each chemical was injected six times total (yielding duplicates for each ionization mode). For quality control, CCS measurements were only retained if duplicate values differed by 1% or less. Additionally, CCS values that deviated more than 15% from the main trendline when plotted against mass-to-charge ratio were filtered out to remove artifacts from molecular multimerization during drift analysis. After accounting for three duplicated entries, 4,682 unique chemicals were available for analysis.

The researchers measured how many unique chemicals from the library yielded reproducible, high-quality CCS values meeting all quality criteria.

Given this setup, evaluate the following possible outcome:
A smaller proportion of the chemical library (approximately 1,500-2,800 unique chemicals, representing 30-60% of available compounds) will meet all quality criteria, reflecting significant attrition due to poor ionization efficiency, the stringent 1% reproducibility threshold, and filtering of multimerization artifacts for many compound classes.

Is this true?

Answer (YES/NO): YES